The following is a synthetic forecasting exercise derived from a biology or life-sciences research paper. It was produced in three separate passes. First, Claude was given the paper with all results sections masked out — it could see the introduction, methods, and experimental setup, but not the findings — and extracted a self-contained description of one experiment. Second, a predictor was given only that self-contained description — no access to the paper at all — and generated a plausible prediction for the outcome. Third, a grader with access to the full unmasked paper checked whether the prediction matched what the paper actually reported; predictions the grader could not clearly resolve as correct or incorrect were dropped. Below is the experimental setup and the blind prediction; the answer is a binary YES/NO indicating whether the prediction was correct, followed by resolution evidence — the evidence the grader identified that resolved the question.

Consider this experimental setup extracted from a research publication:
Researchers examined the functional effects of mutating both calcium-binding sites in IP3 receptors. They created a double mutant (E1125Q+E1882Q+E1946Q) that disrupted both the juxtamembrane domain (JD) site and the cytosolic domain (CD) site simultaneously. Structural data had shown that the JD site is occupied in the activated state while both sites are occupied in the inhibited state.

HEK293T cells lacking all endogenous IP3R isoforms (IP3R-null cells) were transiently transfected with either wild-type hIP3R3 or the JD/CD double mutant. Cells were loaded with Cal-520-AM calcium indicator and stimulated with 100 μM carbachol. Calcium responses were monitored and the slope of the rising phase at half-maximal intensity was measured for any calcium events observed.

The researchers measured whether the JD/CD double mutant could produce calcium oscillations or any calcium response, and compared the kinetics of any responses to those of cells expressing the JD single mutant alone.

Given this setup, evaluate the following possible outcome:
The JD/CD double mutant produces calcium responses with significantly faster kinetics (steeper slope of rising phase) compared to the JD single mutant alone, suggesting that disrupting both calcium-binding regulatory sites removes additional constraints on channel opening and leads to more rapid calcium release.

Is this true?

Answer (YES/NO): NO